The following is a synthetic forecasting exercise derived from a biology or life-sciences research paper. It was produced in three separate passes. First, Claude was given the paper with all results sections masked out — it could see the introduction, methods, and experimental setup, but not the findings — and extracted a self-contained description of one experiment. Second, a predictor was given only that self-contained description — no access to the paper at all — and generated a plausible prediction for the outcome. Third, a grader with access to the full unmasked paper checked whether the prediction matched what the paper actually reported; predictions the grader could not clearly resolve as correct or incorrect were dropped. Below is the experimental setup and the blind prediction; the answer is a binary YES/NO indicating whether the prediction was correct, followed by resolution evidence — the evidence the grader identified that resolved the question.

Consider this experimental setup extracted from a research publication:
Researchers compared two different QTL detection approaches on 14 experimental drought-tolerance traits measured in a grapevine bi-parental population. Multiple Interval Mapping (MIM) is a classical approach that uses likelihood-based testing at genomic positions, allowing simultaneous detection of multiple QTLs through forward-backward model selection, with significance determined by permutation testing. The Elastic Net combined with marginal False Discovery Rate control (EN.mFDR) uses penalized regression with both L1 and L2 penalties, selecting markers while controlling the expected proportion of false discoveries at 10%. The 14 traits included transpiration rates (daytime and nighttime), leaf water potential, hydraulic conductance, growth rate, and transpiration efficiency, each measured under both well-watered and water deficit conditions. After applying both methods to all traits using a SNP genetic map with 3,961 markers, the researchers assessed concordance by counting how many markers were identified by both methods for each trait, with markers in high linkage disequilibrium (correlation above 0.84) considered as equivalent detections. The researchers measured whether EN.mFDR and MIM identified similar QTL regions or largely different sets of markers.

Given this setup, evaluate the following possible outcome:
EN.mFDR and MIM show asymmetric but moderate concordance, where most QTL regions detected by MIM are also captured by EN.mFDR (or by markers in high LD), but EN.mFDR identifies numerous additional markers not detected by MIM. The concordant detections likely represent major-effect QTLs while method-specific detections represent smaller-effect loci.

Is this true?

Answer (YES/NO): NO